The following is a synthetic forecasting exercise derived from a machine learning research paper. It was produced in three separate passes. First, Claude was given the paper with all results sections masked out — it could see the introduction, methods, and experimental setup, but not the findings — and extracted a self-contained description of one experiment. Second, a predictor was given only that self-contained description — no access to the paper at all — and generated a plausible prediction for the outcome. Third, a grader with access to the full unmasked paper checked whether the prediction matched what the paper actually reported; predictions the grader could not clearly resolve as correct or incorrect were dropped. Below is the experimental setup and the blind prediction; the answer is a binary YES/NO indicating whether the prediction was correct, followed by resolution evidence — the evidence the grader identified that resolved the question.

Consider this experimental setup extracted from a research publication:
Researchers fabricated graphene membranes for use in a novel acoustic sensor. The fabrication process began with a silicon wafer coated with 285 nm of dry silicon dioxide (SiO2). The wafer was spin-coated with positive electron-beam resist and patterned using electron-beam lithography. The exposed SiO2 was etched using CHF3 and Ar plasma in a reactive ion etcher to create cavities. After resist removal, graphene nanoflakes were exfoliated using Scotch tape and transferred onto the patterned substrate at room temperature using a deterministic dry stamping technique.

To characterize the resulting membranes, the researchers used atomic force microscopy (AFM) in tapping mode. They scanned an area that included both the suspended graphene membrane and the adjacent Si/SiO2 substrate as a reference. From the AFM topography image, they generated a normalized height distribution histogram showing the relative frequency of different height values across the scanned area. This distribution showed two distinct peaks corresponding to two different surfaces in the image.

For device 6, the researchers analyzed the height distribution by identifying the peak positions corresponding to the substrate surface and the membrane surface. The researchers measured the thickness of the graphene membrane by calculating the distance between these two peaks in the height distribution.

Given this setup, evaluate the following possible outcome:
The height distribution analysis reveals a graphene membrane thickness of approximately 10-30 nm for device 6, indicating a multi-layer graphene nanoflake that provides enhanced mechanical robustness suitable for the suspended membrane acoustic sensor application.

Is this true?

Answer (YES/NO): YES